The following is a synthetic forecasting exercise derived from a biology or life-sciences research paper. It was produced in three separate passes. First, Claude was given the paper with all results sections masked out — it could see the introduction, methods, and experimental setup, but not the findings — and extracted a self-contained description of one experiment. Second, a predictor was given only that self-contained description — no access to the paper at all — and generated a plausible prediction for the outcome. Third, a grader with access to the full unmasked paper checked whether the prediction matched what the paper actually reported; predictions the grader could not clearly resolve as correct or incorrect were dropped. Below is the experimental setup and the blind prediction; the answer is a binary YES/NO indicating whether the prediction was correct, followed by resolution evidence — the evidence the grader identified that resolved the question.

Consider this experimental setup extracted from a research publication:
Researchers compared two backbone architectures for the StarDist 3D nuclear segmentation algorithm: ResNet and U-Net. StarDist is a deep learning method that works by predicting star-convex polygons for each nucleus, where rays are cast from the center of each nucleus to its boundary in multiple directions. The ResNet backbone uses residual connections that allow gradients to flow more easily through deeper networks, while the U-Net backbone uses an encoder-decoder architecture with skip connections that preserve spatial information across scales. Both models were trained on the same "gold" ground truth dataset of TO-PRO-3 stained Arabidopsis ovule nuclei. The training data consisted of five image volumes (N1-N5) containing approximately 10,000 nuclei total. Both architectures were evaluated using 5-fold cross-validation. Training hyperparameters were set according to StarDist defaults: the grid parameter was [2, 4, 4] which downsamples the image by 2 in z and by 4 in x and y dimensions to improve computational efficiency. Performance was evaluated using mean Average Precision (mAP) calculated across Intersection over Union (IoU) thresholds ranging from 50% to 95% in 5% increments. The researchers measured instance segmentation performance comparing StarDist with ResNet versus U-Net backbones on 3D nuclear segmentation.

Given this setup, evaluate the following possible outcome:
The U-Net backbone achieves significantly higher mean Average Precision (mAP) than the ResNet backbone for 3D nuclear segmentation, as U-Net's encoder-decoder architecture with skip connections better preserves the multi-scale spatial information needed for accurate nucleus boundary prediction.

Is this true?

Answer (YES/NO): NO